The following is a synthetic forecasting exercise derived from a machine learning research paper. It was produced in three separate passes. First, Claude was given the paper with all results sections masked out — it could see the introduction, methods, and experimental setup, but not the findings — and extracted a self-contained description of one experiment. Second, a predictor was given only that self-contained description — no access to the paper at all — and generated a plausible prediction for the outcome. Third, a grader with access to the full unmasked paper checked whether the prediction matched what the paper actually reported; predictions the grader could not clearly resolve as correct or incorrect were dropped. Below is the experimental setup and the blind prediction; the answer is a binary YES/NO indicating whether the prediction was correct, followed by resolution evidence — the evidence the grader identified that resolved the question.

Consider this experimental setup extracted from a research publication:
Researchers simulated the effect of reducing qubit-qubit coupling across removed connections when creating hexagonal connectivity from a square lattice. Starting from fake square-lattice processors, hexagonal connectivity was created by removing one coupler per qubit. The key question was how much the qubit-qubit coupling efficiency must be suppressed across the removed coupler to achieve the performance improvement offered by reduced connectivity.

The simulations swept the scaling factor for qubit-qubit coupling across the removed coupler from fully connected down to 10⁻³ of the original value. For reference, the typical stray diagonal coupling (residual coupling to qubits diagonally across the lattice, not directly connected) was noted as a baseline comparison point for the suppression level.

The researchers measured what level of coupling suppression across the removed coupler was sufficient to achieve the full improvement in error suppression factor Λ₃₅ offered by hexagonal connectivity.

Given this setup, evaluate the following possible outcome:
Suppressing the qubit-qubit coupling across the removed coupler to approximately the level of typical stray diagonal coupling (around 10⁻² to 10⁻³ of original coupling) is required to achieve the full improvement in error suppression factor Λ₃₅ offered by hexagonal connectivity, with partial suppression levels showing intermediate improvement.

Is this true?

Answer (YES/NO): YES